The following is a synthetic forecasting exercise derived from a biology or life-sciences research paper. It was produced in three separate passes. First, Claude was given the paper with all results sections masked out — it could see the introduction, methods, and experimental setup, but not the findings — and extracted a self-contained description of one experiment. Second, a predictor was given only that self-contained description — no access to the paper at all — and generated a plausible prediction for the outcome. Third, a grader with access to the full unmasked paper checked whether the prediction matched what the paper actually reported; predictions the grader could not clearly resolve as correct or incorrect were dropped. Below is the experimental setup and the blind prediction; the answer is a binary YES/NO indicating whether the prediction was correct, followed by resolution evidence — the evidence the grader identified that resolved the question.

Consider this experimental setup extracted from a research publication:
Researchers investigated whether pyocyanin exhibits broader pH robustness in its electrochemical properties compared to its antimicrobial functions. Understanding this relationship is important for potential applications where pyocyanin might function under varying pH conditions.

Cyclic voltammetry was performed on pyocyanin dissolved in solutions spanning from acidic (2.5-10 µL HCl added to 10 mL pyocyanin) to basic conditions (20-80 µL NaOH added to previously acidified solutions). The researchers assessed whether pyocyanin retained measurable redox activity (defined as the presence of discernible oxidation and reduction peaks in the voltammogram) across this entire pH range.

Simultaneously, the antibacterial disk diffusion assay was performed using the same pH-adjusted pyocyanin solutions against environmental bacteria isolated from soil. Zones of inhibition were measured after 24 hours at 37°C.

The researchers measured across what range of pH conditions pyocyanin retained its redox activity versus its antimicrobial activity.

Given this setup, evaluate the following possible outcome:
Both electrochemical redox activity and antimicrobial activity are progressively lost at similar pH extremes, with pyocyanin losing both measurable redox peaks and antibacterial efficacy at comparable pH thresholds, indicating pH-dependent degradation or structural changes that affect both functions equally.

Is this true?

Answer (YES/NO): NO